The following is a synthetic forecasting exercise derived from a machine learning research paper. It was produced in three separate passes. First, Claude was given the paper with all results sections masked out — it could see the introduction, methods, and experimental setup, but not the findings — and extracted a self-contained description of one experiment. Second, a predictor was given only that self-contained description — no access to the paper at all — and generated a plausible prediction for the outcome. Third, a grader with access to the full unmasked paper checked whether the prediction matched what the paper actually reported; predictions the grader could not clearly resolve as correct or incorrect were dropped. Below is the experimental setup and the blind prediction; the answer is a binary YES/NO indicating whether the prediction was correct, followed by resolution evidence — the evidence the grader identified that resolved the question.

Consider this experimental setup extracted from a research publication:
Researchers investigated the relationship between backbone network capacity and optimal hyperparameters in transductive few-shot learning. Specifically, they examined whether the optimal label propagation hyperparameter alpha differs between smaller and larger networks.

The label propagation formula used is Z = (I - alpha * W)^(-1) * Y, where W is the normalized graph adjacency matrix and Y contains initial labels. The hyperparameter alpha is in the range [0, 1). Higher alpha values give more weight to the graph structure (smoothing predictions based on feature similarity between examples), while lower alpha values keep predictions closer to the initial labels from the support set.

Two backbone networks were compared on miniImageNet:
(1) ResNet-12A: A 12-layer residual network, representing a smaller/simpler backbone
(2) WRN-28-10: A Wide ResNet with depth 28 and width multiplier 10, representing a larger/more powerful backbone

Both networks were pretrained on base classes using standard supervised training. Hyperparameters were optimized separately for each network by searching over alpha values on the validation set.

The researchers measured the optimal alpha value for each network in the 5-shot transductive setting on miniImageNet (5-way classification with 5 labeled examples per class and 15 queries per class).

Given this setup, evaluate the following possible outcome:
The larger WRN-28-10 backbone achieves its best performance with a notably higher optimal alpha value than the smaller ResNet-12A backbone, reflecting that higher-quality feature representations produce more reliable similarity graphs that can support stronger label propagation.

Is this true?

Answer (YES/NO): NO